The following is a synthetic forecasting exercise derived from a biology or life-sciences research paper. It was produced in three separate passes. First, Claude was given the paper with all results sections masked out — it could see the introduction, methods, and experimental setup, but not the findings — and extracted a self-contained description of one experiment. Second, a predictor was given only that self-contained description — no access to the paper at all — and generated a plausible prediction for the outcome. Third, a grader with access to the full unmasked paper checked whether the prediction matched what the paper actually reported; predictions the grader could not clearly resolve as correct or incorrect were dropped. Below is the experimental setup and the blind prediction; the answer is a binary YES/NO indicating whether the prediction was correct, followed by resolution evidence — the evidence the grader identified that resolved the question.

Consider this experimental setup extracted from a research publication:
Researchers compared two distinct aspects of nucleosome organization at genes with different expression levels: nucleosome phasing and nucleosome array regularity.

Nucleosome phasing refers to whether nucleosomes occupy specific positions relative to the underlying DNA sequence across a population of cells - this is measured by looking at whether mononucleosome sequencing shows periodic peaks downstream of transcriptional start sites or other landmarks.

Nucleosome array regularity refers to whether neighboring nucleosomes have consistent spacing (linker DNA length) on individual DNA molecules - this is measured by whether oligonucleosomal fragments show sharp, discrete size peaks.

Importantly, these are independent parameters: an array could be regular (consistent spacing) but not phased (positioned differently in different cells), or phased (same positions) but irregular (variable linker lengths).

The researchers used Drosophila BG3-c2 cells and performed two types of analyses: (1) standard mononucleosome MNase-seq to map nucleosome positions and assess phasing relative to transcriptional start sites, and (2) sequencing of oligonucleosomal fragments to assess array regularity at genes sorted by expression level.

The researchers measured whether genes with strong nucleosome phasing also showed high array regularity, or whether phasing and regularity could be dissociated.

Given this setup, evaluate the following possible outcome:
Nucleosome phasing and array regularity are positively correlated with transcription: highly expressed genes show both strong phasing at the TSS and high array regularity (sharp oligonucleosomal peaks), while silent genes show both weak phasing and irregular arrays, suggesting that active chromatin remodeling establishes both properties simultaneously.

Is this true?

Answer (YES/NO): NO